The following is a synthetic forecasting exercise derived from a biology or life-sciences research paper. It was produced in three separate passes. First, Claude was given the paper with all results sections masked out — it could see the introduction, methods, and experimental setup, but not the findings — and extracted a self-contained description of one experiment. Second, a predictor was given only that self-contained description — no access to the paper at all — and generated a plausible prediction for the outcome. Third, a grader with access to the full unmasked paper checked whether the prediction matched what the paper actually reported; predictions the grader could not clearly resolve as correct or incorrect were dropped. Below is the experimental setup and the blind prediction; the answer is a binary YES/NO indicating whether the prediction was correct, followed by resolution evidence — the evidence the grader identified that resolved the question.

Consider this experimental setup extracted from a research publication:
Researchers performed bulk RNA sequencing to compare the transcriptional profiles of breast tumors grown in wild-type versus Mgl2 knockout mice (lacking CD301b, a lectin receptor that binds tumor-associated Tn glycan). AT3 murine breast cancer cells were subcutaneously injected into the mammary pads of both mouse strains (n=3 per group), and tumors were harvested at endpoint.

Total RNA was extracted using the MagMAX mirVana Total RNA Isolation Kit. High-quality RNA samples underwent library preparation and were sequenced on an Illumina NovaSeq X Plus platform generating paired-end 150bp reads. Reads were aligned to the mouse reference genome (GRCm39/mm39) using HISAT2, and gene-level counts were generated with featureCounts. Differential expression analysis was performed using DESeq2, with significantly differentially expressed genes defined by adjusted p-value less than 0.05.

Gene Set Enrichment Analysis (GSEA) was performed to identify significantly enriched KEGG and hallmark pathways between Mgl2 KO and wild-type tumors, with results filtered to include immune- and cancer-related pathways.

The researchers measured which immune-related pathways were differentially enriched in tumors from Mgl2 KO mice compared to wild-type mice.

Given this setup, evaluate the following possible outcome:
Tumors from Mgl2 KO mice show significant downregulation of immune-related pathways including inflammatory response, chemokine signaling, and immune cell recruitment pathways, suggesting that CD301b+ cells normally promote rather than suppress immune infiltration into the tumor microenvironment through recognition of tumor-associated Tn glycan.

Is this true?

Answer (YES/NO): NO